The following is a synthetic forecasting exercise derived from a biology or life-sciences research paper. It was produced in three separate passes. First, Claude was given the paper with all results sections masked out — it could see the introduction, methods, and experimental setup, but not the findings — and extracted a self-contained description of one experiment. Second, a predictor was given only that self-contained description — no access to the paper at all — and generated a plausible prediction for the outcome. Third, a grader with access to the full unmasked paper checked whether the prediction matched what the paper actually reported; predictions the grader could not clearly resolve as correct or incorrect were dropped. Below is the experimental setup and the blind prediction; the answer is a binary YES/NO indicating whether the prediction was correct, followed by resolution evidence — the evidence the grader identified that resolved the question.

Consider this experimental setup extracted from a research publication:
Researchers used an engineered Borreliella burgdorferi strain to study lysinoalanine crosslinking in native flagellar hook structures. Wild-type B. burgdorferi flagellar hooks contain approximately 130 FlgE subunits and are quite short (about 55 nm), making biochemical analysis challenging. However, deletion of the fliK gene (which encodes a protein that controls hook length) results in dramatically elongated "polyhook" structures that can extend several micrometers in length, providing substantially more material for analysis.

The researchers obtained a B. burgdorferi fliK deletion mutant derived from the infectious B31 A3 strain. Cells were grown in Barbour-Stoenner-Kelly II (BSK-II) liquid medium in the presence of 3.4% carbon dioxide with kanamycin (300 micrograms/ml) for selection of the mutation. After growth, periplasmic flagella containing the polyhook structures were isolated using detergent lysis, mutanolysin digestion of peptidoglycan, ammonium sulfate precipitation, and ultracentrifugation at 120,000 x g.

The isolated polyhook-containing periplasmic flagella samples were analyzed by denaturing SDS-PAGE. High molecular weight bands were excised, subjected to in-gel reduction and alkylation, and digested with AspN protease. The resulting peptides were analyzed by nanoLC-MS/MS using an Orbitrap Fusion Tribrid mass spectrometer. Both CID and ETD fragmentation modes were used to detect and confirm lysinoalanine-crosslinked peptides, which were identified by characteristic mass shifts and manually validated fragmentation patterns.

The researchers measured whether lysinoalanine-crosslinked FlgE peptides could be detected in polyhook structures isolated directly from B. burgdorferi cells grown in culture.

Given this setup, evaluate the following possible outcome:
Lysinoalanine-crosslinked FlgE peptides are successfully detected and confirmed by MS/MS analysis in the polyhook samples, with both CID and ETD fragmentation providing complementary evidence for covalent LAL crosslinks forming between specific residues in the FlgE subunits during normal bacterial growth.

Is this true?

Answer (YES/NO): YES